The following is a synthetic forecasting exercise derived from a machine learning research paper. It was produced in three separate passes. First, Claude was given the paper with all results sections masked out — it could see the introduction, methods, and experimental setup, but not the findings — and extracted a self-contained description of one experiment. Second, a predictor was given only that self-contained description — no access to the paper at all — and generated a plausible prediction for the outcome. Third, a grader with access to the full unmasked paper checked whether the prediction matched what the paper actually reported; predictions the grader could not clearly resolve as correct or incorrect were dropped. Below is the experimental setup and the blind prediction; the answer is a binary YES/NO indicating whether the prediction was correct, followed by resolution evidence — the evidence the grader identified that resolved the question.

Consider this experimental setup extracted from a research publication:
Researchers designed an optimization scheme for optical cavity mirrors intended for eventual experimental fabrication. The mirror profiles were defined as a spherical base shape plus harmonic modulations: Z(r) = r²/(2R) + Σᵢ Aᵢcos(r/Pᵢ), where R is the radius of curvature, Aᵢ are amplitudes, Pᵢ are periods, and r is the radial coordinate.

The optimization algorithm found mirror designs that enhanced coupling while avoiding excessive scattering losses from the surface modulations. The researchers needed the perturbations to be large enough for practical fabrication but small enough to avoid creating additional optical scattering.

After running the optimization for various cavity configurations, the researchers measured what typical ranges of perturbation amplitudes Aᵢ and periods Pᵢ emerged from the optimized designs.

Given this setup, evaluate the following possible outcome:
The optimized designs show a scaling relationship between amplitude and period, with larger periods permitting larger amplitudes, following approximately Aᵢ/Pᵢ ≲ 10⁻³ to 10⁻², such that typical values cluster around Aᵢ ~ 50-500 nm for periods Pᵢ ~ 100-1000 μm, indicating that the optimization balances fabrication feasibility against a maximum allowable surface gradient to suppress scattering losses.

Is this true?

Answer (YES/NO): NO